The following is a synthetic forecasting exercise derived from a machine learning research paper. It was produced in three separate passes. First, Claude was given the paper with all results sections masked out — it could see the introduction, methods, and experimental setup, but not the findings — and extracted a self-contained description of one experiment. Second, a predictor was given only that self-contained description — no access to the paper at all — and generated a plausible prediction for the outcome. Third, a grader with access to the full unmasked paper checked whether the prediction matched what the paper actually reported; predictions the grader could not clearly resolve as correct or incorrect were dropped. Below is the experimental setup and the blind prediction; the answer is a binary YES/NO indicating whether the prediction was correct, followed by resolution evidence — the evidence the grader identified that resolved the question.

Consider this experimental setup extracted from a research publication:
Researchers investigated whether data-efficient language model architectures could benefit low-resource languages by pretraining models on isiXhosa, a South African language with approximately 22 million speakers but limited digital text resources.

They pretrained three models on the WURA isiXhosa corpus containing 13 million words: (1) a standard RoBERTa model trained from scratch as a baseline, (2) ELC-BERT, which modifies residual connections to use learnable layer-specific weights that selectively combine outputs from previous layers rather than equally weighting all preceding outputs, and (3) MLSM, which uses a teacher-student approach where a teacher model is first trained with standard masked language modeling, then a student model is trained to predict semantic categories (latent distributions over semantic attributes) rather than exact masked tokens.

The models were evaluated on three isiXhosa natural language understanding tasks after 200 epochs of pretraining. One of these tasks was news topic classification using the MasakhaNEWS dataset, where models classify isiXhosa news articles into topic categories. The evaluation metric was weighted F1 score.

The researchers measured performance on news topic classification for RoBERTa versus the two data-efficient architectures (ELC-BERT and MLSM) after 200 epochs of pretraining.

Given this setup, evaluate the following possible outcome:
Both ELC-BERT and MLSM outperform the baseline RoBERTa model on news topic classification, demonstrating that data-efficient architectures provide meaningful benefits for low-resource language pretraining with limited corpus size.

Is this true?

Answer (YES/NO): NO